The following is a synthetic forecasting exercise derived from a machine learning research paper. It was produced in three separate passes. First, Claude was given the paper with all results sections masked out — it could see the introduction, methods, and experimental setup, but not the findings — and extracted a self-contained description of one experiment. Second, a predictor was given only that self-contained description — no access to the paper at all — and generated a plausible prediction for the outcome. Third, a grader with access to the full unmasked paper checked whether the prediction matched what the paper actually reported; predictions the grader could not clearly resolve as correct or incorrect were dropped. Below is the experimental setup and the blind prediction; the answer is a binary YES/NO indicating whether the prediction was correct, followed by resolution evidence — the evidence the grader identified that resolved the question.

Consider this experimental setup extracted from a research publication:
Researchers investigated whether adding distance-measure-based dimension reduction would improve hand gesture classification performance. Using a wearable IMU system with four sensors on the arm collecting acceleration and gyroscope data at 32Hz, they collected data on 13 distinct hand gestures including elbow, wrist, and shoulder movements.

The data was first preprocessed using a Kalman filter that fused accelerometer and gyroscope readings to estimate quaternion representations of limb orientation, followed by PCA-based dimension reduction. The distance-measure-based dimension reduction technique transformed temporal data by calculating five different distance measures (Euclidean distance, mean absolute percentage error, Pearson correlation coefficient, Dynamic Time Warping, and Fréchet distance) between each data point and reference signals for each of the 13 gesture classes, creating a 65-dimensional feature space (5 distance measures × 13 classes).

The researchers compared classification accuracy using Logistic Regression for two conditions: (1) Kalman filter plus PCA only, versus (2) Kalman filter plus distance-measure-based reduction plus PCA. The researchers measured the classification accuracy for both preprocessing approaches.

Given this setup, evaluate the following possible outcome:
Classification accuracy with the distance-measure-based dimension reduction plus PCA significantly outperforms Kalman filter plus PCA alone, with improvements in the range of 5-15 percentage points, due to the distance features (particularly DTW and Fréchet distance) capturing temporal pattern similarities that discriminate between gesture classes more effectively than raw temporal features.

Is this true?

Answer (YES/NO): NO